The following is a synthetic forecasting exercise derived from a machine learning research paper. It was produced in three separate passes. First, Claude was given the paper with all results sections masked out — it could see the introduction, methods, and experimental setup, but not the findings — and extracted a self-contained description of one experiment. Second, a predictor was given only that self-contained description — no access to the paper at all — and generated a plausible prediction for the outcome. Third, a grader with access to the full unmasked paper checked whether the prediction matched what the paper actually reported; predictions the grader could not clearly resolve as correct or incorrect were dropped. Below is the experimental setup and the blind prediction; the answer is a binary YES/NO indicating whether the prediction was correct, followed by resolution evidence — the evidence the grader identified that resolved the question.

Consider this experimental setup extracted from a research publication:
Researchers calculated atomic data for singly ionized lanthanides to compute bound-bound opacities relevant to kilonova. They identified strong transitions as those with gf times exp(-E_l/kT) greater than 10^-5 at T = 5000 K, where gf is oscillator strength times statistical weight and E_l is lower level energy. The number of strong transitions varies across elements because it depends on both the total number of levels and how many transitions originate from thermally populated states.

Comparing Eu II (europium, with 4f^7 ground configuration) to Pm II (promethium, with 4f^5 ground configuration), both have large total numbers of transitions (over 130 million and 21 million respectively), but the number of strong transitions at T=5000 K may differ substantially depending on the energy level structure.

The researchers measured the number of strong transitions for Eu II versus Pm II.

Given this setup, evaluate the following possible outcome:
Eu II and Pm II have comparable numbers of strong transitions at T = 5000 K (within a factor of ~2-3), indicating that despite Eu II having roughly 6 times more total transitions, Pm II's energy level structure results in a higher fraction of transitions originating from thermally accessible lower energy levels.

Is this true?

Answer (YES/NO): NO